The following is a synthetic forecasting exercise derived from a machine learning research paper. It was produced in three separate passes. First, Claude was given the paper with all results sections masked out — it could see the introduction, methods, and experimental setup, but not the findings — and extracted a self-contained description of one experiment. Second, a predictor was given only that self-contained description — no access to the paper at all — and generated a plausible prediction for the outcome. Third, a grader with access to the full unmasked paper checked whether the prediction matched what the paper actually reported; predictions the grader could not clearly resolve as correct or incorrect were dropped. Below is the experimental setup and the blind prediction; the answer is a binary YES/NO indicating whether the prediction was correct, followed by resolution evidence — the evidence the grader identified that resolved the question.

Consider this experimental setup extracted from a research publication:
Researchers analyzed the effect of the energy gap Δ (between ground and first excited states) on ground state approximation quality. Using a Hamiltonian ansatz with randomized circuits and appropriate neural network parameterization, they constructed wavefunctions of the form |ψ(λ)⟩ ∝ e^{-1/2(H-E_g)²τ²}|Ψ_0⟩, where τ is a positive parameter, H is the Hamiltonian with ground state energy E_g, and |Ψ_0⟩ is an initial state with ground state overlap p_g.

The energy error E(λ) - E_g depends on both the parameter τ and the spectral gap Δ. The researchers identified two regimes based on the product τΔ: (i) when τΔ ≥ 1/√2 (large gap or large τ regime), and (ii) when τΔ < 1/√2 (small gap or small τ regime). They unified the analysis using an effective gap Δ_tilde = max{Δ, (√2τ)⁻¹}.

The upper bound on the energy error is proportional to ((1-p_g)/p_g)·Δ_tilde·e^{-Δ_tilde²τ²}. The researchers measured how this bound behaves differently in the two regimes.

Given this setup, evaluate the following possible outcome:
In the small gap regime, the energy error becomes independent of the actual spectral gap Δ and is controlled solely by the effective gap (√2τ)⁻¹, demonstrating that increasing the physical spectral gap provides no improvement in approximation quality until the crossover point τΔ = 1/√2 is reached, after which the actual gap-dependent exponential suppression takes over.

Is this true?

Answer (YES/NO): YES